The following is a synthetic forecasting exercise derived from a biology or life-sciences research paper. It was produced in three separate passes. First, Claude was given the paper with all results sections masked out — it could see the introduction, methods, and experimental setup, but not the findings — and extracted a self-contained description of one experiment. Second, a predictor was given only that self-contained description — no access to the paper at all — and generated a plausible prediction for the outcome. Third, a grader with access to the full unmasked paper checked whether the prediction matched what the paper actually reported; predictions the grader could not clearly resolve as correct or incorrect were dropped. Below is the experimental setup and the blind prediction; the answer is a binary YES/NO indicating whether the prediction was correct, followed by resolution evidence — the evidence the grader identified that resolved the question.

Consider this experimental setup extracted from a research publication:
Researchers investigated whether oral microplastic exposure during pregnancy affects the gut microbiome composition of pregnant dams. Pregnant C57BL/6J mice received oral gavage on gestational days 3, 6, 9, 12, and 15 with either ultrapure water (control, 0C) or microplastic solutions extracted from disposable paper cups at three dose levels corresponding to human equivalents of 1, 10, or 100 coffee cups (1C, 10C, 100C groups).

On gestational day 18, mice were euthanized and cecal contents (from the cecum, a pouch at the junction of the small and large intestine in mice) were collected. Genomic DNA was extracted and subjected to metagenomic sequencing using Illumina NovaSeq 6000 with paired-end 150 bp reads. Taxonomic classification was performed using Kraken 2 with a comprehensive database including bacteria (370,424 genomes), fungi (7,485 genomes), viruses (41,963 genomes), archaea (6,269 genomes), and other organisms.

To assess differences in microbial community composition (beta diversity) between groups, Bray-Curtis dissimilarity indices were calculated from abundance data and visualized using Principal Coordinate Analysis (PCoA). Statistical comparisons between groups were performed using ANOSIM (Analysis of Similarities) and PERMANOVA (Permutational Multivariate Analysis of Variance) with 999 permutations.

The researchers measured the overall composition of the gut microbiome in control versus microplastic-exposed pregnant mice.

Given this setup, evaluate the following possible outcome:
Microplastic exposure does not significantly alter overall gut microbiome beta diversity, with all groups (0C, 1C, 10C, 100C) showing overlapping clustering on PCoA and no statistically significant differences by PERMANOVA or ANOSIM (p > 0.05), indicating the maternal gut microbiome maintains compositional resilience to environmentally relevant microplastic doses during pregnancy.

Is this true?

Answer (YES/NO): NO